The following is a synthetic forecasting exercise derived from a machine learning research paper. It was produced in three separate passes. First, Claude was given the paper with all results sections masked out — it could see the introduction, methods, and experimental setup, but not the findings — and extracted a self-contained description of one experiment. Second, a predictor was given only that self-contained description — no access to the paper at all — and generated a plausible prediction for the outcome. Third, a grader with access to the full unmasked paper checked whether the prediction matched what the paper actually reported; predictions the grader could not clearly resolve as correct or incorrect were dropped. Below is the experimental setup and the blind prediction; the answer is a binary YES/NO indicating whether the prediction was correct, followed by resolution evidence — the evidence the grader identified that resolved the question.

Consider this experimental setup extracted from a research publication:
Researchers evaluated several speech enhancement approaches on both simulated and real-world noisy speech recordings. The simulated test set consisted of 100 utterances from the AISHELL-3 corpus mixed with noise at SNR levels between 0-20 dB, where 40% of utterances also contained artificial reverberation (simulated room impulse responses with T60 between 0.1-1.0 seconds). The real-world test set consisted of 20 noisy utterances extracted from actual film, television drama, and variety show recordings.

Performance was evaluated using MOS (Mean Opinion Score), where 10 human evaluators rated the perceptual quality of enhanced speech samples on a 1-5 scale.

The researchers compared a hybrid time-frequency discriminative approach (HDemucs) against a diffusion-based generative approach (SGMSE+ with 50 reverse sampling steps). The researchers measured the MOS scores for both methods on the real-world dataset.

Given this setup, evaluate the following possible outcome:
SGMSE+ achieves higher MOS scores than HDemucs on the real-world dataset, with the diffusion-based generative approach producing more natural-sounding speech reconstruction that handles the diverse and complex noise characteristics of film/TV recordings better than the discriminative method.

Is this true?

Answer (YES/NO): YES